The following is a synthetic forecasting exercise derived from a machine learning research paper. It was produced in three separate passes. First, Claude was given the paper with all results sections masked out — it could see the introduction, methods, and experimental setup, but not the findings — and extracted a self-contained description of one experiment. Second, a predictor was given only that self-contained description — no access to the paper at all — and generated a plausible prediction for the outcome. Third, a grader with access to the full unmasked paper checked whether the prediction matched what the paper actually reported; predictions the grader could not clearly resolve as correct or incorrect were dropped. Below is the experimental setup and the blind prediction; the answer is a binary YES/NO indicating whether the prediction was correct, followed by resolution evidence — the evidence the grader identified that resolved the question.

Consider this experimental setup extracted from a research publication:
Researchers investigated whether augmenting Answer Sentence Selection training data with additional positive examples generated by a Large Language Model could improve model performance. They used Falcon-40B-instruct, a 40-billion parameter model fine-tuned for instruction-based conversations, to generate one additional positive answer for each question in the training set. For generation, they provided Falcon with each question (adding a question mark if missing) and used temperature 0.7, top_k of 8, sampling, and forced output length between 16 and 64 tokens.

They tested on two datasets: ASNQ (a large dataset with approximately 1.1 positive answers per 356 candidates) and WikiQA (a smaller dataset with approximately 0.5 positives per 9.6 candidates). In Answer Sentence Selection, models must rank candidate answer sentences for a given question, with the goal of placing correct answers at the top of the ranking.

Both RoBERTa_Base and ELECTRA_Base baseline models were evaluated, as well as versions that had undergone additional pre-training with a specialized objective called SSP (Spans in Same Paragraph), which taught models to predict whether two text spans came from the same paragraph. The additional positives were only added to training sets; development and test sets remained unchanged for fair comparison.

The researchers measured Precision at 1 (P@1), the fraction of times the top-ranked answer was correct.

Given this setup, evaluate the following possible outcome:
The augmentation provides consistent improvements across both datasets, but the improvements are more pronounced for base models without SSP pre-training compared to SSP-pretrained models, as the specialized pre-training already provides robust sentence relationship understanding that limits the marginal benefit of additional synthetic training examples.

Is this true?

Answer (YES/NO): NO